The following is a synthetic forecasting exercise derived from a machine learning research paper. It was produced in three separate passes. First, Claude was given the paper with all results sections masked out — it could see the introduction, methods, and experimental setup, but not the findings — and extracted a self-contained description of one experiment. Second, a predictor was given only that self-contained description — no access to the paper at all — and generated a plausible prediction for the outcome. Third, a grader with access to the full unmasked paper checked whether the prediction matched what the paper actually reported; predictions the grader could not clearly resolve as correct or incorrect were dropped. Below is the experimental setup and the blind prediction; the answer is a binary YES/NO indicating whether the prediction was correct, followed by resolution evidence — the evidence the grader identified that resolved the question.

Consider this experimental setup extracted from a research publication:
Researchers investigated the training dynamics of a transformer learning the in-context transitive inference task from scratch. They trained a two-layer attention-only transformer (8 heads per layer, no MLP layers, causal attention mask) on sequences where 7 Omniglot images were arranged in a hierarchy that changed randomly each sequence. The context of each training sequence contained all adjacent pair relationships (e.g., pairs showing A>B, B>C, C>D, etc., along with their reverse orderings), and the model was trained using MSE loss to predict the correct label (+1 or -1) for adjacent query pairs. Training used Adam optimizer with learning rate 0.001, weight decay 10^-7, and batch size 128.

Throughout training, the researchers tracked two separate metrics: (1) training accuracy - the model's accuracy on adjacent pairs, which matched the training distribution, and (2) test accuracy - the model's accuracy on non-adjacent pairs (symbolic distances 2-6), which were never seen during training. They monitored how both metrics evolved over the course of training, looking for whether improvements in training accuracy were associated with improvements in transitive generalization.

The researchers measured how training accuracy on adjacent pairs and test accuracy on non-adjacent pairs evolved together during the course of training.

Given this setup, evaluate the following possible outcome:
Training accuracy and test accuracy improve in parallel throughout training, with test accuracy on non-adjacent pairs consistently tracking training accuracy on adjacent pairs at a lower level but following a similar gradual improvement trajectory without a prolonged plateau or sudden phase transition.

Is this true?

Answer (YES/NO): NO